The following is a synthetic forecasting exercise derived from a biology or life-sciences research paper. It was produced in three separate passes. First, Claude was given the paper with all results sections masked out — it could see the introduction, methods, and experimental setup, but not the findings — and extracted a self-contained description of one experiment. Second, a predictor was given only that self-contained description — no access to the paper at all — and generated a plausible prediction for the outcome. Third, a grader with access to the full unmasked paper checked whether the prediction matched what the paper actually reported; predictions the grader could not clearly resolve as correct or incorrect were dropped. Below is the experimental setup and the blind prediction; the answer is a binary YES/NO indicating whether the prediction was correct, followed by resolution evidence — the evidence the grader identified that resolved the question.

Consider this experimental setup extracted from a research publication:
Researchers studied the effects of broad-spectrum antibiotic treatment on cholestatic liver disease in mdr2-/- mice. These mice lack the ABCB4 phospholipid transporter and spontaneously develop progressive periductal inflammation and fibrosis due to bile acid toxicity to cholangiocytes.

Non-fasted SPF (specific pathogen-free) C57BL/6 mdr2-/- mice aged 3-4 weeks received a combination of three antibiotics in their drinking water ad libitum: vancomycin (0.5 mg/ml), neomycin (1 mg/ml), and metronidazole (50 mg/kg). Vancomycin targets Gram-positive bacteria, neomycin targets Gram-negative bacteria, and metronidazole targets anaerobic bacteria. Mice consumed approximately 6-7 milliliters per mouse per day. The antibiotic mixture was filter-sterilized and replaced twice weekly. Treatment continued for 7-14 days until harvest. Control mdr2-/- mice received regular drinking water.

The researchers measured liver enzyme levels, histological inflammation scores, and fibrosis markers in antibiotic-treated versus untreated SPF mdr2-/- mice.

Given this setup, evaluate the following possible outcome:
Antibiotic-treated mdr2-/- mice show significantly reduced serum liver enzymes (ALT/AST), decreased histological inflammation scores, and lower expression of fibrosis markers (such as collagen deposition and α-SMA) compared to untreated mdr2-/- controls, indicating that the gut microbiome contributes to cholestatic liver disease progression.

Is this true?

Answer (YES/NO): NO